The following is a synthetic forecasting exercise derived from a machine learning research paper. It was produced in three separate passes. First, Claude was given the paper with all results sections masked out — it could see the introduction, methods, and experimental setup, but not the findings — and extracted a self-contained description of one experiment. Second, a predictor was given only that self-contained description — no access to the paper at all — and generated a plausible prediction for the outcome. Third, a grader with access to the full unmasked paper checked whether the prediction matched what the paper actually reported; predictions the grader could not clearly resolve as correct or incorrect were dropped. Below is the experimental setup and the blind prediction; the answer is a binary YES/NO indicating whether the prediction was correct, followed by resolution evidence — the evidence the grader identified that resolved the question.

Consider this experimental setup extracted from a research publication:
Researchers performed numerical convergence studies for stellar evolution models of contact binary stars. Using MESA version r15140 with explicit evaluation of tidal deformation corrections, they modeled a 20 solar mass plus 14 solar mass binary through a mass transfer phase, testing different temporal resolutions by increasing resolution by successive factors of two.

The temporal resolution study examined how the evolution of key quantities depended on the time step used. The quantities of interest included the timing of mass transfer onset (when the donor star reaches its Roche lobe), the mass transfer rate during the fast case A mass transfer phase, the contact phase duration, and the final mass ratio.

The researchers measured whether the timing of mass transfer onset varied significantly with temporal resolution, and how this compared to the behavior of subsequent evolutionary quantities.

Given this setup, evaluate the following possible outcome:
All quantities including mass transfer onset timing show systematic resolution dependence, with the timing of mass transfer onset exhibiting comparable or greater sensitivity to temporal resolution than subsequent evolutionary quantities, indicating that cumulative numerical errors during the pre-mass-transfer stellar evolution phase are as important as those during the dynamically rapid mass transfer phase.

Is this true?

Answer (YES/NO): NO